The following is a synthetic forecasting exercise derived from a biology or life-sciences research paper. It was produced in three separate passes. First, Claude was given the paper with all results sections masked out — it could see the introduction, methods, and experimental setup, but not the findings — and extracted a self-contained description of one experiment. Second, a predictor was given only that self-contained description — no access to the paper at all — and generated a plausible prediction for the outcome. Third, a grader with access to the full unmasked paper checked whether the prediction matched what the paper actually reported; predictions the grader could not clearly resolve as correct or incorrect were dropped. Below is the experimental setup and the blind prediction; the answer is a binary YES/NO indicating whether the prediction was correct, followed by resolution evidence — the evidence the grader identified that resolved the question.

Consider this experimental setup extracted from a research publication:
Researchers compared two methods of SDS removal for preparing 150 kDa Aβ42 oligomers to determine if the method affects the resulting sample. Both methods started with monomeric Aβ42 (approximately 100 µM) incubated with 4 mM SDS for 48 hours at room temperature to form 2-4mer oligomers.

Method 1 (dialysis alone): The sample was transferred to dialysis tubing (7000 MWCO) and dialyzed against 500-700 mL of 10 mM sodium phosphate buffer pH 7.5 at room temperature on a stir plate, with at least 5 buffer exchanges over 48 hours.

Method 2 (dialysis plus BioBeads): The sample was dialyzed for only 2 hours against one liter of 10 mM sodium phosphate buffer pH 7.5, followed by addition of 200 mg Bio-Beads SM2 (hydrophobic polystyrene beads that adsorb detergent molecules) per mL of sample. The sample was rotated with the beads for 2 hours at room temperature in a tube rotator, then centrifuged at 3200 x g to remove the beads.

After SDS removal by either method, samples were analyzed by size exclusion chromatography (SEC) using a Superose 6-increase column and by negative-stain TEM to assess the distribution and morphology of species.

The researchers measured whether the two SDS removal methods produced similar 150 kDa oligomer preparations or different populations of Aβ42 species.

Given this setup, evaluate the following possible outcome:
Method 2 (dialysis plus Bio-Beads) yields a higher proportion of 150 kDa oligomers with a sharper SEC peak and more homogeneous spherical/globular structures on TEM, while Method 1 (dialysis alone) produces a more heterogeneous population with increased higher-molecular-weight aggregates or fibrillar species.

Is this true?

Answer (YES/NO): NO